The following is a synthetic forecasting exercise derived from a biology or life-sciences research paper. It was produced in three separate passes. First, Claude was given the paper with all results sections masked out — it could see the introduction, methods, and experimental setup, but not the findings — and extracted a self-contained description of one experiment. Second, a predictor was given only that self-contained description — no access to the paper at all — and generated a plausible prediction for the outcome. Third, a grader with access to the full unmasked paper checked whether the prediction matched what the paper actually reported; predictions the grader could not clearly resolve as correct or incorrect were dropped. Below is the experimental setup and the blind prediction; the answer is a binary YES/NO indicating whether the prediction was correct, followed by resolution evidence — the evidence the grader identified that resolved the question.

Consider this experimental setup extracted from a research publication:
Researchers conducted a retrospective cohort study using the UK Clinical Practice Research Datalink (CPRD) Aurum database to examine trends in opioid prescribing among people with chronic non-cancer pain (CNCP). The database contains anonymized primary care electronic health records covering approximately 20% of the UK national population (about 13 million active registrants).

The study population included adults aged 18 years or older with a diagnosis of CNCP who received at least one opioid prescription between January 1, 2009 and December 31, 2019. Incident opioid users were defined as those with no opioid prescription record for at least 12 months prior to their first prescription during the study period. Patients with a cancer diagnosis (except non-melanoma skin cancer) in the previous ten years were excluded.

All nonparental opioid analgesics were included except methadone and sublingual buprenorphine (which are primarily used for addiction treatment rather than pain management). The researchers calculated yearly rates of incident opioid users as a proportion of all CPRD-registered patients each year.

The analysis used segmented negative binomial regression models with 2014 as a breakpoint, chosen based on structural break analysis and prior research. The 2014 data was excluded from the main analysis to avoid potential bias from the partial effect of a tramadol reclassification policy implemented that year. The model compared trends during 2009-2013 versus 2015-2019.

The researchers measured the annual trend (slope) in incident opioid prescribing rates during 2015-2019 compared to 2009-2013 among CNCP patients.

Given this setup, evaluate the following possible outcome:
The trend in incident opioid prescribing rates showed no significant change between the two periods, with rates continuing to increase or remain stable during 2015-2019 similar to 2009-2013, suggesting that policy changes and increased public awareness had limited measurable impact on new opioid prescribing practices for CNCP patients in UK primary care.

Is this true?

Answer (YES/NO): NO